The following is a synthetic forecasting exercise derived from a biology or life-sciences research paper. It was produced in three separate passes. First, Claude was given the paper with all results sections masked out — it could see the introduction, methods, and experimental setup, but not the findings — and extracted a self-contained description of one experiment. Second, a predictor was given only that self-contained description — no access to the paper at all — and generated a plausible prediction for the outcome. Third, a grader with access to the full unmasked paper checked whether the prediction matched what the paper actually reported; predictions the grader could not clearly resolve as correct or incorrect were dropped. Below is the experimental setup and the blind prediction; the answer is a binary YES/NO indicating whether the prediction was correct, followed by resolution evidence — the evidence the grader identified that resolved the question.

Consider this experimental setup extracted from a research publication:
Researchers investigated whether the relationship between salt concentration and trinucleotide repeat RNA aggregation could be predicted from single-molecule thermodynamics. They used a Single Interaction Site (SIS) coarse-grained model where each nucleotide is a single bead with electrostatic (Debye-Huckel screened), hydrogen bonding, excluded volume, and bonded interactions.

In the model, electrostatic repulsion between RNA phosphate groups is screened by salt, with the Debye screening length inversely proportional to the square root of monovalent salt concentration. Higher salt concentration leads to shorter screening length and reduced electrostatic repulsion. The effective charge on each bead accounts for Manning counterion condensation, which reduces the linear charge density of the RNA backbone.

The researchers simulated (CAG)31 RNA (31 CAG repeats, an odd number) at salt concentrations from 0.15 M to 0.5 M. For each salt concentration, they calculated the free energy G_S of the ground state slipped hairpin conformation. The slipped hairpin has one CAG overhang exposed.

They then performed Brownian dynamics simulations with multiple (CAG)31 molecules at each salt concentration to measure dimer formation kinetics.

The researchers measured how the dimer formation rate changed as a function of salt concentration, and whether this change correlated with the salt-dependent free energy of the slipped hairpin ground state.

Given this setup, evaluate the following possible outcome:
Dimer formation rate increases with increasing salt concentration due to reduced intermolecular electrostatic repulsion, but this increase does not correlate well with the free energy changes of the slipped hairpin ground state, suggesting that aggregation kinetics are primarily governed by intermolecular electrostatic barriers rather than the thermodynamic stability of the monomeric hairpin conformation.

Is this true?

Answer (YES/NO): NO